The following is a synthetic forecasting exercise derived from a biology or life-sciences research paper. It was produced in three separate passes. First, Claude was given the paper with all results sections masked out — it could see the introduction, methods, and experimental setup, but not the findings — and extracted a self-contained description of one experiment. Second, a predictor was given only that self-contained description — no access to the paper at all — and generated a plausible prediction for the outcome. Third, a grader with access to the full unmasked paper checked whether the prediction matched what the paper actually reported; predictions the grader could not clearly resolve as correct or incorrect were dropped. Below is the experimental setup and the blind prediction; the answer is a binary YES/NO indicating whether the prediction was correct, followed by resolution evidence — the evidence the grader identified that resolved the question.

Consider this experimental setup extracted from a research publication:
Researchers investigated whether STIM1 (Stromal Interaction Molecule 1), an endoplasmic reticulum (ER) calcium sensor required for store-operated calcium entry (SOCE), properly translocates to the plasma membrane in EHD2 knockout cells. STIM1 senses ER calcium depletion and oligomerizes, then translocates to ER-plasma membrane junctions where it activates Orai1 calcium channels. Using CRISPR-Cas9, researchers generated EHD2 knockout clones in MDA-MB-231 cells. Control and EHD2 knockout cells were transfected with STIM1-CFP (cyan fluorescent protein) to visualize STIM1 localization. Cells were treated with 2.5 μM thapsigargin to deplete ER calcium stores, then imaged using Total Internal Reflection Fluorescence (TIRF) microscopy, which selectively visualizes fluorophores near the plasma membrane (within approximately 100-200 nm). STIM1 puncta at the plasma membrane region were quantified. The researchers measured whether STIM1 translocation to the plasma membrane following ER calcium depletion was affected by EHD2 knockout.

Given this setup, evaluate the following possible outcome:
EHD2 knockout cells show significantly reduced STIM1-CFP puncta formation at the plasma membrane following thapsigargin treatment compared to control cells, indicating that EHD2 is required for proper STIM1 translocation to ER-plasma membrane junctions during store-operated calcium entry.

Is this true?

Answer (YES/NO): YES